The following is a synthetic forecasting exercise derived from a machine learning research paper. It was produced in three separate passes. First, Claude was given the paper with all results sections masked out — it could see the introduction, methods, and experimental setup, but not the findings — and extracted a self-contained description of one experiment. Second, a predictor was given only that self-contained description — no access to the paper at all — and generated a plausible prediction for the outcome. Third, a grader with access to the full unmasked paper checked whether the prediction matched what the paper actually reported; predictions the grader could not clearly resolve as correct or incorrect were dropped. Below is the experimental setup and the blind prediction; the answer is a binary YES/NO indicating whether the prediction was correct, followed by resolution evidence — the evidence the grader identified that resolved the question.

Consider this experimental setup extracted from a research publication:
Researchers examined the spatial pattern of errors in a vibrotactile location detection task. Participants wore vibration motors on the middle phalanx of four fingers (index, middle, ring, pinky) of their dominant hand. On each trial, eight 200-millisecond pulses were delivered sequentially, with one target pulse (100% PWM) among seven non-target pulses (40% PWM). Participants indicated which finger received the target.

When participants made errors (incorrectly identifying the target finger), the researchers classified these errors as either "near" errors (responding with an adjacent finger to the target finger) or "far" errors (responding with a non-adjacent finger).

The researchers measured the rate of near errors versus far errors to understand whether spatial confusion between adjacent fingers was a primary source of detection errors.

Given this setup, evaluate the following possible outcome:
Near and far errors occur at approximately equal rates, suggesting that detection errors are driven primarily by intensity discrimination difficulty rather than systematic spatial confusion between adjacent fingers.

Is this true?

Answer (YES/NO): NO